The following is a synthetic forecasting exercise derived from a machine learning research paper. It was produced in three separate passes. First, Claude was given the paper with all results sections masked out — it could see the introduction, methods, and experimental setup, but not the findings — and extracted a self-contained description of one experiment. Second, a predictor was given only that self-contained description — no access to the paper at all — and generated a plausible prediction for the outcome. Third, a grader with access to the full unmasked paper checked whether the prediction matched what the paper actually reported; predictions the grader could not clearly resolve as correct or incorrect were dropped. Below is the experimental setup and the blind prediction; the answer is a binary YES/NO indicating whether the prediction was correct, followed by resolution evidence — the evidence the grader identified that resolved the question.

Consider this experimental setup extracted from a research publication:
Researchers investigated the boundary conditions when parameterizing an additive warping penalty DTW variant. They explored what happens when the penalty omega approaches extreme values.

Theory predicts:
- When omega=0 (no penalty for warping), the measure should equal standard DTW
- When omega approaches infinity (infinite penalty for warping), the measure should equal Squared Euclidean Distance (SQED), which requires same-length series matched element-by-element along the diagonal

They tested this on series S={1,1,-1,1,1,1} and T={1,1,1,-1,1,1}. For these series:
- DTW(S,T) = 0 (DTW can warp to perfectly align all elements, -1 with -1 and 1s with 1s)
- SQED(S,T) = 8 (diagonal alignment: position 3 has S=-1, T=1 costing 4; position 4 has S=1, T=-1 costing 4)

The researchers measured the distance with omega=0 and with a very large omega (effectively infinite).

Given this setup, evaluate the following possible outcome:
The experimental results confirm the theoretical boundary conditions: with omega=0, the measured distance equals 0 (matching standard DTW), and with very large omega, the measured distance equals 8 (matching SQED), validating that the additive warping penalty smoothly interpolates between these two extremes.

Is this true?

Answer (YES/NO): YES